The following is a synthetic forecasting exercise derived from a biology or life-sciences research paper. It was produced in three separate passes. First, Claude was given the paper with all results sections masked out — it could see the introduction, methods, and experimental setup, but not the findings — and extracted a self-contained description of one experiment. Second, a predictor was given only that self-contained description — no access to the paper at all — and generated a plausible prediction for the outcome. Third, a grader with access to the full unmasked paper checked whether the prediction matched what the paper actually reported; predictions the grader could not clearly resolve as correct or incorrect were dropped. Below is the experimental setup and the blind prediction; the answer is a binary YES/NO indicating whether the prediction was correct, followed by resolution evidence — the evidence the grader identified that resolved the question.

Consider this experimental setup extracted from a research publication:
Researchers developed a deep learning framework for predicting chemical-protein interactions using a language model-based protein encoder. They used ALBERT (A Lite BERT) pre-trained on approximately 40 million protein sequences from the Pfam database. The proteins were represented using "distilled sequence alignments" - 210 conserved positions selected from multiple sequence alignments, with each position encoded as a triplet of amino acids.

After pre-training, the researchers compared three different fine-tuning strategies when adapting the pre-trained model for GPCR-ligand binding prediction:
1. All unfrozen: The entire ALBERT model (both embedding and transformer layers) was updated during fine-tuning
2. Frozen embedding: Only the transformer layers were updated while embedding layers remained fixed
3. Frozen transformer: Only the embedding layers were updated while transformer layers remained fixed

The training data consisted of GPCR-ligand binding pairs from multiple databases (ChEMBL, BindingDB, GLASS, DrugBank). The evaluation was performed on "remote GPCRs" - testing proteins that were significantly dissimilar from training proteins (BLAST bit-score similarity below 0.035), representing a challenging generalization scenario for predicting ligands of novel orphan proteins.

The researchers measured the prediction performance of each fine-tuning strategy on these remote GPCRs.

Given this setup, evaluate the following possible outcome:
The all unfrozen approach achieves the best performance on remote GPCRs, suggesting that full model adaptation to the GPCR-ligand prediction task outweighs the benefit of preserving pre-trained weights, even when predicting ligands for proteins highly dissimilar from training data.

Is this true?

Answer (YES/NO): NO